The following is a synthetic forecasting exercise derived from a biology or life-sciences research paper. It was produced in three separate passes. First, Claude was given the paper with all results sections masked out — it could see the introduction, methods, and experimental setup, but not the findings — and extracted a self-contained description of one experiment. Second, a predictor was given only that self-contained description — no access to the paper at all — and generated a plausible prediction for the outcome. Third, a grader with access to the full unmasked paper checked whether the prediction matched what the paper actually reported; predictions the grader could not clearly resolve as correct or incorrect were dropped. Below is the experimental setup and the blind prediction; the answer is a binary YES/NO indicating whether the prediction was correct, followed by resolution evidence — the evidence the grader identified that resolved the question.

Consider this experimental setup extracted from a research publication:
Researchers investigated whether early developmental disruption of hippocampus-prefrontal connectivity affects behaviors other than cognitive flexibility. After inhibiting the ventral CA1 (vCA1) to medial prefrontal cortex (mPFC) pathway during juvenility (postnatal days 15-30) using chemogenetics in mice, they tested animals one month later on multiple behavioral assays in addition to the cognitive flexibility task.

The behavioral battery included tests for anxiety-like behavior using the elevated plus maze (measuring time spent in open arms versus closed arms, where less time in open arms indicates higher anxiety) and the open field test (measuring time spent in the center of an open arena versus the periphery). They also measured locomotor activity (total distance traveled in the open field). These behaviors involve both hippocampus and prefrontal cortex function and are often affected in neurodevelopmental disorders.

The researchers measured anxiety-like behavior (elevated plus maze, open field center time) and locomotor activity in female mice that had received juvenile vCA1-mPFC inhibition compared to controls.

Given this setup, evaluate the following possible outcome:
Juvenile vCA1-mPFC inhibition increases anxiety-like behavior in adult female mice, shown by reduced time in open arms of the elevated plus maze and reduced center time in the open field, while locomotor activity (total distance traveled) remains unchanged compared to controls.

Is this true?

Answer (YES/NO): NO